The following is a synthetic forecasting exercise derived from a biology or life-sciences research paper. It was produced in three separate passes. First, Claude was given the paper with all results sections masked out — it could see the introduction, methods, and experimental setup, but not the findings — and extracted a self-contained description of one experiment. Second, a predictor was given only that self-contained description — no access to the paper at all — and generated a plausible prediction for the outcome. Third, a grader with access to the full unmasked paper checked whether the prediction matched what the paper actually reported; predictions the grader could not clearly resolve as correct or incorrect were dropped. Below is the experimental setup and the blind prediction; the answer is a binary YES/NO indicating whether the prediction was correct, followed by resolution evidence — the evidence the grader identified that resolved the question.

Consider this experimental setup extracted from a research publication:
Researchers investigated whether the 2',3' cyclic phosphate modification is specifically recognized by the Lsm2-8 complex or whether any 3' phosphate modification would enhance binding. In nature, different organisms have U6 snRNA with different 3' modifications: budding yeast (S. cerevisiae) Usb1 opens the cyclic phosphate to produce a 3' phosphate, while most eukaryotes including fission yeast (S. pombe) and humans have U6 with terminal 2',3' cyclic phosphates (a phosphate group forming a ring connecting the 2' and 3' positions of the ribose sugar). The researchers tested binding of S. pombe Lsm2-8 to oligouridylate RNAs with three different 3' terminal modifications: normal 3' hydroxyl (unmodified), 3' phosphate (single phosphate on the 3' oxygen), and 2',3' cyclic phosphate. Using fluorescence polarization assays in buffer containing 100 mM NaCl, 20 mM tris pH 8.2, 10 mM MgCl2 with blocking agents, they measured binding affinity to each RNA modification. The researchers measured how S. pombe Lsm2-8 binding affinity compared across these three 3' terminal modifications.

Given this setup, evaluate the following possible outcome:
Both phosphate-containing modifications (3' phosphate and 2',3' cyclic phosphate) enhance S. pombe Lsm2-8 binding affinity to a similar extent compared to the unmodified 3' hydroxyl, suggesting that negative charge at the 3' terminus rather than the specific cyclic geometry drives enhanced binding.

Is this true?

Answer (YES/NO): NO